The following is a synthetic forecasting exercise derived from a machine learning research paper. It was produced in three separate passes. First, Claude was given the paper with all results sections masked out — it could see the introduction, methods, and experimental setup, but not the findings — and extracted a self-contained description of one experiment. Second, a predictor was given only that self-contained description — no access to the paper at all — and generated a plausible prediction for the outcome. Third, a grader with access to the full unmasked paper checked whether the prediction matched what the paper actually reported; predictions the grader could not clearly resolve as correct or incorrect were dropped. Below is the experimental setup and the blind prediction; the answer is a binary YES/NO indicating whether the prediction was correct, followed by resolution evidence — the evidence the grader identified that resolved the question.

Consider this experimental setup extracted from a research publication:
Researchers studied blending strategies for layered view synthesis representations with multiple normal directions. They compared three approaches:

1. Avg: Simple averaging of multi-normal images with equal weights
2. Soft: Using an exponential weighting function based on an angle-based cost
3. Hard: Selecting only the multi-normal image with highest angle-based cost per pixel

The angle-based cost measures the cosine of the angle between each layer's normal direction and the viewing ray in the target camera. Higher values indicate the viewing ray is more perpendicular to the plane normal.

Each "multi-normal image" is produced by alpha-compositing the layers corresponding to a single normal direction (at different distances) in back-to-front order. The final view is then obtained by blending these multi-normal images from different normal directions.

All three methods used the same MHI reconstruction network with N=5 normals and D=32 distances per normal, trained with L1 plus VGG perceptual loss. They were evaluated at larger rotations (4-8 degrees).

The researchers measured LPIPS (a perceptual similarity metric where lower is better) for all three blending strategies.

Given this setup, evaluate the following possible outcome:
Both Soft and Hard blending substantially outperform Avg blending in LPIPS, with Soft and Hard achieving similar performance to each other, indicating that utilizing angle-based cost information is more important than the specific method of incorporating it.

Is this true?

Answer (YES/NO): NO